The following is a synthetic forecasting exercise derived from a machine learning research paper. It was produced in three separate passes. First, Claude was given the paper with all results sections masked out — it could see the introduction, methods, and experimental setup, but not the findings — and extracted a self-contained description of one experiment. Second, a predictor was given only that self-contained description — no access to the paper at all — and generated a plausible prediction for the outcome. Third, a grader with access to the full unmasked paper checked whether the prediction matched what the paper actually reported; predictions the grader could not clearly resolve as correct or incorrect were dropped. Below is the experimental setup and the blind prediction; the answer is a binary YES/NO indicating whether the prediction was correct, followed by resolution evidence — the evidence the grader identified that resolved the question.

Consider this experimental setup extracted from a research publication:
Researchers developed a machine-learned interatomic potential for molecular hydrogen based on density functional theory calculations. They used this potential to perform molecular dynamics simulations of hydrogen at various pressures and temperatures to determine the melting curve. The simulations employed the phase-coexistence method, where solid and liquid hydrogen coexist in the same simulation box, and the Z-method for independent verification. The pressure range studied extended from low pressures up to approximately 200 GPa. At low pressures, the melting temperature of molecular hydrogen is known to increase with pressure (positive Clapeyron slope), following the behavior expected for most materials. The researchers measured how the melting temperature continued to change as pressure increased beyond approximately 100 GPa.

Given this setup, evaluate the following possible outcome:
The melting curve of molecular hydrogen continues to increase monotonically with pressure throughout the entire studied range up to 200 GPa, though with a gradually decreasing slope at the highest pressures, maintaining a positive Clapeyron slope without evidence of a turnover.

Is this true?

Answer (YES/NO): NO